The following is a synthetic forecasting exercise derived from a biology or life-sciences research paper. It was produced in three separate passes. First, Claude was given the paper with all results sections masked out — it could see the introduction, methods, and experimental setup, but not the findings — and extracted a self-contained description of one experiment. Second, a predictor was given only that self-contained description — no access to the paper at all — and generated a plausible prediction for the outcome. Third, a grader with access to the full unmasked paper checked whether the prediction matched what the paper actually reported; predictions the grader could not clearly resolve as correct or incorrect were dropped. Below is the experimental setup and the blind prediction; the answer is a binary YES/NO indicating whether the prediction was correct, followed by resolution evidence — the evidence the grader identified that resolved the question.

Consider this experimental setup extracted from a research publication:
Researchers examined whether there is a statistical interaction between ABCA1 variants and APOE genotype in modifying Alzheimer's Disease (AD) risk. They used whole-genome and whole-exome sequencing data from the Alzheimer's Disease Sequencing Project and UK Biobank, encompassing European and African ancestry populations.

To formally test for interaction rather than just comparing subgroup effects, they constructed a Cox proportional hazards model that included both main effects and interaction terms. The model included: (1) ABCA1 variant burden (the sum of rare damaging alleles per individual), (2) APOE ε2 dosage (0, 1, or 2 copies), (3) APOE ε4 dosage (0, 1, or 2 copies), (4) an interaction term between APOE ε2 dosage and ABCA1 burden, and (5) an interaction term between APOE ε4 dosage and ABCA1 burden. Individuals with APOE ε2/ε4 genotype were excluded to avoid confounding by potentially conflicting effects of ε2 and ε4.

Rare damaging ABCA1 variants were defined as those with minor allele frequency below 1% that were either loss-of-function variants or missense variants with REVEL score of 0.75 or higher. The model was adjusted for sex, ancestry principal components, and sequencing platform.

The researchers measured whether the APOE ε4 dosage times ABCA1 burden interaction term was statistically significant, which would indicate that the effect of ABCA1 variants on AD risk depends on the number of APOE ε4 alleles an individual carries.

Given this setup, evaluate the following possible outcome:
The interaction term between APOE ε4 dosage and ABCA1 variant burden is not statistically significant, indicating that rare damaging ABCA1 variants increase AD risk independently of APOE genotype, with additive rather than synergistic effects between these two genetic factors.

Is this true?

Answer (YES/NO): NO